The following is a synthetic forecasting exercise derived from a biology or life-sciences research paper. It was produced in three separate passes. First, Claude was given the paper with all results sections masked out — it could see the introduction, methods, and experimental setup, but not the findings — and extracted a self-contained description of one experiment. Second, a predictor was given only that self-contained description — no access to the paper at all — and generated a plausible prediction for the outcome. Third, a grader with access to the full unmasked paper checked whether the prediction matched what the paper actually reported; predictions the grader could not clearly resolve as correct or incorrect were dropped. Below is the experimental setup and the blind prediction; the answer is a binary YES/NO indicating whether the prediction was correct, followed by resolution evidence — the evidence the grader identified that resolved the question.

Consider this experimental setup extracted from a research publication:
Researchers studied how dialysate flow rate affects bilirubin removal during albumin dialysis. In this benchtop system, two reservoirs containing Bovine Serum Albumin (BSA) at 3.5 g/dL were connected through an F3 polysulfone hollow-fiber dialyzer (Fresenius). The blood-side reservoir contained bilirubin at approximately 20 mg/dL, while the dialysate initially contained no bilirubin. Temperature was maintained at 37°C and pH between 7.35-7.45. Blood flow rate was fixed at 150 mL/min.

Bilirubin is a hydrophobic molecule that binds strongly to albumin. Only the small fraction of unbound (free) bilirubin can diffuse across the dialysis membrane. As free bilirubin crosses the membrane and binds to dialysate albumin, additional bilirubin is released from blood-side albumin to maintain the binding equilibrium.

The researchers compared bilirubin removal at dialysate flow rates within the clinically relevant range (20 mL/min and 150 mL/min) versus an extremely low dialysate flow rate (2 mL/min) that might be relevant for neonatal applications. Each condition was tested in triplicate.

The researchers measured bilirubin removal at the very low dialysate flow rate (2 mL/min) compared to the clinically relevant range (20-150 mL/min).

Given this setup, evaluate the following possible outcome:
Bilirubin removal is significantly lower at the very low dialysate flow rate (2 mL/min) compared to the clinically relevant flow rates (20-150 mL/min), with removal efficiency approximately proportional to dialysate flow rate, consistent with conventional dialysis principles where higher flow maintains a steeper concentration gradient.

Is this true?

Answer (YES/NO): NO